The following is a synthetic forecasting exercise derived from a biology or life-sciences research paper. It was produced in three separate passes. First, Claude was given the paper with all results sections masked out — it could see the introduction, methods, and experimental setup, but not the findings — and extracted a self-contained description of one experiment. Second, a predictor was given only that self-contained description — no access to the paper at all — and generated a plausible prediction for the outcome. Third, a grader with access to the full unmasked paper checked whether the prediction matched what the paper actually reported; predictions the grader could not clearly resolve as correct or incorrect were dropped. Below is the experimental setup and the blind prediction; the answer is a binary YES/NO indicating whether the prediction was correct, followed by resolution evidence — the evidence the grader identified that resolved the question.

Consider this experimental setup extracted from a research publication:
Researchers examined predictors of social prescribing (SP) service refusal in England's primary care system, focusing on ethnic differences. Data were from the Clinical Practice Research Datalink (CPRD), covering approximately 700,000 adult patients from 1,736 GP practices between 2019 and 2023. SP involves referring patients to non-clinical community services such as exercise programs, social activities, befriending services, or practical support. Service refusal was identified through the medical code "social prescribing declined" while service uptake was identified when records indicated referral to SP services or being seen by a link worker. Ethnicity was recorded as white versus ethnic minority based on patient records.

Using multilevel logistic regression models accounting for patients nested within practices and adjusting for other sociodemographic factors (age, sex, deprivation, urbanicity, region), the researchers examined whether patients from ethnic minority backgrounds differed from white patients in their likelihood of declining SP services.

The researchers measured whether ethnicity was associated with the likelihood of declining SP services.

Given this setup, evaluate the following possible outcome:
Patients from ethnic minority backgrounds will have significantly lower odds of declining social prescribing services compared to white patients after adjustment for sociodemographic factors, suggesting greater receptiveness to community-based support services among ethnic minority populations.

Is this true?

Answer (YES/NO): YES